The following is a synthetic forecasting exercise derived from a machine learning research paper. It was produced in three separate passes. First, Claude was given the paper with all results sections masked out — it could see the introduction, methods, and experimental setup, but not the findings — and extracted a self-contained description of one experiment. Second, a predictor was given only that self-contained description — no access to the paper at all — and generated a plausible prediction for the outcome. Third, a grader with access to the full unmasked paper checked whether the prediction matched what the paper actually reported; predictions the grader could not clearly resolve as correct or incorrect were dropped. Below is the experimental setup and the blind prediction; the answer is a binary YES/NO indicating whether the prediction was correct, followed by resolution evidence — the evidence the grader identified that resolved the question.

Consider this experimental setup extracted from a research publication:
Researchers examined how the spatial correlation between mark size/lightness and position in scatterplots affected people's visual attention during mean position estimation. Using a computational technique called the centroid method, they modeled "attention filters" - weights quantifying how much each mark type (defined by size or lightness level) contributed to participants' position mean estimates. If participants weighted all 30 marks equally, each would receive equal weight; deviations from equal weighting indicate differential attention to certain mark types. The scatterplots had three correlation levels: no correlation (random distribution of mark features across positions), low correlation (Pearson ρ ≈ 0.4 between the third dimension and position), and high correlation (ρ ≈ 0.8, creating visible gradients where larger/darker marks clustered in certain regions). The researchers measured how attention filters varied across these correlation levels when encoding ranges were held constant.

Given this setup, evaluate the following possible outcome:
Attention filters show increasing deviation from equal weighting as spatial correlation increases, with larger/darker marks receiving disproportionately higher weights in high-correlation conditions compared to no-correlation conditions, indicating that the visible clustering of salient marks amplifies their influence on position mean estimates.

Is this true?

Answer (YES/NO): YES